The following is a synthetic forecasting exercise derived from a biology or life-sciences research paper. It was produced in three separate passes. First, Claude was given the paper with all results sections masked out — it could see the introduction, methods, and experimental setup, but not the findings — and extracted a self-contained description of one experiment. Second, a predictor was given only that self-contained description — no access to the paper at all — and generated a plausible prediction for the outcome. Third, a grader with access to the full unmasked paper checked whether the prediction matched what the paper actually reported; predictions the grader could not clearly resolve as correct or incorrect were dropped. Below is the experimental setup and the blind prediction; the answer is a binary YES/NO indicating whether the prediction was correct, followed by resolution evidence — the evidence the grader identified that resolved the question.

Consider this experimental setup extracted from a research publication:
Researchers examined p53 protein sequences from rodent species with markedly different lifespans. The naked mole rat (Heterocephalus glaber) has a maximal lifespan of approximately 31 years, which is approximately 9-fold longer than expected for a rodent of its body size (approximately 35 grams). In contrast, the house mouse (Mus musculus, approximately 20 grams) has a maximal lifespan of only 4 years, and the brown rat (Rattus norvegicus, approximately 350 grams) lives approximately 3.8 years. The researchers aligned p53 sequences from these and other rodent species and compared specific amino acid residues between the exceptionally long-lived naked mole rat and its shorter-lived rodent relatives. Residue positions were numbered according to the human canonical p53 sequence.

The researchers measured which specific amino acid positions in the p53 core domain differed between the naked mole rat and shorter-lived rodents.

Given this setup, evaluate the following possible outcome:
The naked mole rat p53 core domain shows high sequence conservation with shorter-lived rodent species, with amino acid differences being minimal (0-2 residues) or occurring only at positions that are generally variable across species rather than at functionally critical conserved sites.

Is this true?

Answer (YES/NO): NO